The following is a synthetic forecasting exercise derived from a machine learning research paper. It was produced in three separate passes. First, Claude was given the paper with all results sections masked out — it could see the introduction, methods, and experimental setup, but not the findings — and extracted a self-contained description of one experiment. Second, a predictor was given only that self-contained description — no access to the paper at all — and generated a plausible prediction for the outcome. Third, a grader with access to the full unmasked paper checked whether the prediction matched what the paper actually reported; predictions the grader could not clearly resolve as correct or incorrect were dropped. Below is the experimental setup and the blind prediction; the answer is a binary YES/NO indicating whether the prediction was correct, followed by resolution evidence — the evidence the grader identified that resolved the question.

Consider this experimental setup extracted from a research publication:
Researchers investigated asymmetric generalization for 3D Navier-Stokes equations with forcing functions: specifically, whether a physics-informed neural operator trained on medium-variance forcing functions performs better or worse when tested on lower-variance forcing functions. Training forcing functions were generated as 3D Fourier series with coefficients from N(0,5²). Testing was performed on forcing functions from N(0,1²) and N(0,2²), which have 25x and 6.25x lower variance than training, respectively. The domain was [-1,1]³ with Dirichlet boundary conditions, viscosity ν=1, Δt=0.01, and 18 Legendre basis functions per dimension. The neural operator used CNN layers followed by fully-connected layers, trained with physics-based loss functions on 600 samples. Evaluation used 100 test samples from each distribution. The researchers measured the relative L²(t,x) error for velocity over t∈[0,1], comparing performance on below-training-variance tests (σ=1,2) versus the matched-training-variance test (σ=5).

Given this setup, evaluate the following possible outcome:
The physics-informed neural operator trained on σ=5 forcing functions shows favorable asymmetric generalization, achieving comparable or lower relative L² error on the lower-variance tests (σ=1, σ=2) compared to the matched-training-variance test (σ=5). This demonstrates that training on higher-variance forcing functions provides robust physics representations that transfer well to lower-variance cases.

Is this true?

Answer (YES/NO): YES